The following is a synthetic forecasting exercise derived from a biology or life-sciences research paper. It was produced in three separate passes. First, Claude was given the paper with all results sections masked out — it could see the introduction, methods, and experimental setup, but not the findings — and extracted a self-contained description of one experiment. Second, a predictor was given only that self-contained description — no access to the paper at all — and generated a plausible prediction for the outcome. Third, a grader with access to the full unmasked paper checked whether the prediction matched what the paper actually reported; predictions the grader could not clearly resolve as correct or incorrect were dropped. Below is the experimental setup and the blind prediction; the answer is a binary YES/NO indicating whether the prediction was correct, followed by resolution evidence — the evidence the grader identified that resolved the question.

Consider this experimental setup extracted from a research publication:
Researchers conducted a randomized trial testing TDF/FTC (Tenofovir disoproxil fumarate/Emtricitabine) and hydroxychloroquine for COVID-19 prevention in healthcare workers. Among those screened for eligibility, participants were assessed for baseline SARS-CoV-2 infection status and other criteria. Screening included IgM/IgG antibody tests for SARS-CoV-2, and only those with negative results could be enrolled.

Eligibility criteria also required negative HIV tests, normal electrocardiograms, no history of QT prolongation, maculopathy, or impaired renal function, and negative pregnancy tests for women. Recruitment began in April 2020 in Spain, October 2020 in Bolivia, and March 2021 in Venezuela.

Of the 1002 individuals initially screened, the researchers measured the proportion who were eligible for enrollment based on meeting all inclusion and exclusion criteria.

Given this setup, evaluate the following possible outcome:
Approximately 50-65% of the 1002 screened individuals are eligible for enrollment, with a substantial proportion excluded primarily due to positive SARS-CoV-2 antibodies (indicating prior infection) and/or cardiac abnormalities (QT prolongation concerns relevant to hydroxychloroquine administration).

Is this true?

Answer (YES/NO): NO